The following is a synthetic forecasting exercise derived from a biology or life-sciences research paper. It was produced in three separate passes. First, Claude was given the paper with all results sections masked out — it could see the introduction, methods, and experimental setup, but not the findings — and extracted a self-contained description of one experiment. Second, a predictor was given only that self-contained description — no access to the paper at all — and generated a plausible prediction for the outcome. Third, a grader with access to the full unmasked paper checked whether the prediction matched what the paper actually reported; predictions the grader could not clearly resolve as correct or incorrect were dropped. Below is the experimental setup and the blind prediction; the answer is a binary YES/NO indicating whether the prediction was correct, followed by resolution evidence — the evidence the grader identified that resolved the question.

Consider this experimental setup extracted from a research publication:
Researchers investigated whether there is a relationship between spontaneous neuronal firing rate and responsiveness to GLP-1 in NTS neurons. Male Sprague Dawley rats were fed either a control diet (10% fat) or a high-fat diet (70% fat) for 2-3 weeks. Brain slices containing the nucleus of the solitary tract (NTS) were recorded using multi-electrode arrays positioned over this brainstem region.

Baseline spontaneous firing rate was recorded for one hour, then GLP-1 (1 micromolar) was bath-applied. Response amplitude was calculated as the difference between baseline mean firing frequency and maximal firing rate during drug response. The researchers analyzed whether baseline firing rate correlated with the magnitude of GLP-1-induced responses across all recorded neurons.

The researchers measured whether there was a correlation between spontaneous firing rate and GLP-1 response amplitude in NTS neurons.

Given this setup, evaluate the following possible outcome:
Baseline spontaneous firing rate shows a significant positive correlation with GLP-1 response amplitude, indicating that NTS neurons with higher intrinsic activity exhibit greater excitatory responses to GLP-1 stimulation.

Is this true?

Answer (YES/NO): NO